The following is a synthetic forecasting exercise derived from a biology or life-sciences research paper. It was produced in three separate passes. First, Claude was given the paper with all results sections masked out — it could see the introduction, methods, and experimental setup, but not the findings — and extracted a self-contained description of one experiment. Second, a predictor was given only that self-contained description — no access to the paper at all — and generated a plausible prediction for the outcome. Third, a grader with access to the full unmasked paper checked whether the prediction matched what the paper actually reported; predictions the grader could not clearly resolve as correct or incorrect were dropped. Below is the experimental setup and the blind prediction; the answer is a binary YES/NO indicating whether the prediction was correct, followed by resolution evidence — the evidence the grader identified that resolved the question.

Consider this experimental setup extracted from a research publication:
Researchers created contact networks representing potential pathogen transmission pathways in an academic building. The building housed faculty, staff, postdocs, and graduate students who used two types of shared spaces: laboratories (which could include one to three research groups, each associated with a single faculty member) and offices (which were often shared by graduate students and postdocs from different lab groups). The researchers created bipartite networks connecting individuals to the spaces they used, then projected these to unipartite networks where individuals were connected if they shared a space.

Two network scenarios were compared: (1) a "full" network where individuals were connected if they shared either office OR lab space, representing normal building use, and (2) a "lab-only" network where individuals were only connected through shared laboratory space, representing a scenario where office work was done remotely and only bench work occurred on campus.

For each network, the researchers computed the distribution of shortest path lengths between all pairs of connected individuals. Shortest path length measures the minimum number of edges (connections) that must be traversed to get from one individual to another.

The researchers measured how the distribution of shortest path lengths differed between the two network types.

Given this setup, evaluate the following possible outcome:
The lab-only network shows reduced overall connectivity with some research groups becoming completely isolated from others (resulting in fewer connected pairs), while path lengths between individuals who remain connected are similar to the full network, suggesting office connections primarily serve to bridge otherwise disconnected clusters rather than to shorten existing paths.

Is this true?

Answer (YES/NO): NO